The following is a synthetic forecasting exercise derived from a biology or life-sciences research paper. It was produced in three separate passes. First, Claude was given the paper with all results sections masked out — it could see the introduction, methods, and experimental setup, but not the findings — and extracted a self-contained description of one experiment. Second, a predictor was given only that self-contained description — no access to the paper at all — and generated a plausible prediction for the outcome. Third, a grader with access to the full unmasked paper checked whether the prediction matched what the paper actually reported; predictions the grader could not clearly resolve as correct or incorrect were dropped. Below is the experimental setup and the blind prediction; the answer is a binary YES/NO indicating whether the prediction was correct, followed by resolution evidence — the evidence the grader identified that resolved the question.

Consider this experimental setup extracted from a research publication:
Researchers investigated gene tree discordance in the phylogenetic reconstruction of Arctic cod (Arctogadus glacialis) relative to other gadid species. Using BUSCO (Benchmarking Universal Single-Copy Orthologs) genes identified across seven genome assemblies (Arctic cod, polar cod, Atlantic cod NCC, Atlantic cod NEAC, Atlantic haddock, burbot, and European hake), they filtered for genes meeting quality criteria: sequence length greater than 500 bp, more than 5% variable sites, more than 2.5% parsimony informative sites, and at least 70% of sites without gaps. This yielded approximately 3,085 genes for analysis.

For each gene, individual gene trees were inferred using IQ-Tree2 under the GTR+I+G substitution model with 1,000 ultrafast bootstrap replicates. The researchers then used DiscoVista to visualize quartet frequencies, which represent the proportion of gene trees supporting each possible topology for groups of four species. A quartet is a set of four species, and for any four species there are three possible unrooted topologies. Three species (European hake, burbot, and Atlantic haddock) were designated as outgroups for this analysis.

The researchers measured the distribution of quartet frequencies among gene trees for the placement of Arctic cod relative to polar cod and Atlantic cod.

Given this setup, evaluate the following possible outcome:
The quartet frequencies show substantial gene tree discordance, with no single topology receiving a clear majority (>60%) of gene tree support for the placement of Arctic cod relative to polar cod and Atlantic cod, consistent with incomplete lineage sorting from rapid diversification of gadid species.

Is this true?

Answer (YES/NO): YES